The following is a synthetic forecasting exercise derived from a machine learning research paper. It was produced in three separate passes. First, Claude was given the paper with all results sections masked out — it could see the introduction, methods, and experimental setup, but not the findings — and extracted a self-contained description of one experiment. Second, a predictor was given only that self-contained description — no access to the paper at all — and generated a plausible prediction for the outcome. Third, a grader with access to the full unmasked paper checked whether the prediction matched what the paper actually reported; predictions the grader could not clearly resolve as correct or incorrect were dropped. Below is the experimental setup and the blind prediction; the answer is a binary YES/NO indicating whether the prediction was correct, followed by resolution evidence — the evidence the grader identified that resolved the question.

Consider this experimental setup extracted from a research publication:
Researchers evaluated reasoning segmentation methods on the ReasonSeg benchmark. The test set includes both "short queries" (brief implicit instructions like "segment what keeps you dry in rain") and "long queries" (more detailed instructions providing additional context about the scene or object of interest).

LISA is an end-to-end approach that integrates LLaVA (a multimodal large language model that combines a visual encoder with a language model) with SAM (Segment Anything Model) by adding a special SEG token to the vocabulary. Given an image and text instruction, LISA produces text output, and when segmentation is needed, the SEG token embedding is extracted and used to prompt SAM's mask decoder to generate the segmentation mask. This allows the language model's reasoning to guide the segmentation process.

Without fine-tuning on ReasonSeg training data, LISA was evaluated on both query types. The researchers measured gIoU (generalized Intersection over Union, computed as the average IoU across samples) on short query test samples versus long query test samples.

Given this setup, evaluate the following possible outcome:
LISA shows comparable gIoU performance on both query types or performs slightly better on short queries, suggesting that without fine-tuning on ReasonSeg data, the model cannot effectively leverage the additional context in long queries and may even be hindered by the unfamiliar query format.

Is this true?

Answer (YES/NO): YES